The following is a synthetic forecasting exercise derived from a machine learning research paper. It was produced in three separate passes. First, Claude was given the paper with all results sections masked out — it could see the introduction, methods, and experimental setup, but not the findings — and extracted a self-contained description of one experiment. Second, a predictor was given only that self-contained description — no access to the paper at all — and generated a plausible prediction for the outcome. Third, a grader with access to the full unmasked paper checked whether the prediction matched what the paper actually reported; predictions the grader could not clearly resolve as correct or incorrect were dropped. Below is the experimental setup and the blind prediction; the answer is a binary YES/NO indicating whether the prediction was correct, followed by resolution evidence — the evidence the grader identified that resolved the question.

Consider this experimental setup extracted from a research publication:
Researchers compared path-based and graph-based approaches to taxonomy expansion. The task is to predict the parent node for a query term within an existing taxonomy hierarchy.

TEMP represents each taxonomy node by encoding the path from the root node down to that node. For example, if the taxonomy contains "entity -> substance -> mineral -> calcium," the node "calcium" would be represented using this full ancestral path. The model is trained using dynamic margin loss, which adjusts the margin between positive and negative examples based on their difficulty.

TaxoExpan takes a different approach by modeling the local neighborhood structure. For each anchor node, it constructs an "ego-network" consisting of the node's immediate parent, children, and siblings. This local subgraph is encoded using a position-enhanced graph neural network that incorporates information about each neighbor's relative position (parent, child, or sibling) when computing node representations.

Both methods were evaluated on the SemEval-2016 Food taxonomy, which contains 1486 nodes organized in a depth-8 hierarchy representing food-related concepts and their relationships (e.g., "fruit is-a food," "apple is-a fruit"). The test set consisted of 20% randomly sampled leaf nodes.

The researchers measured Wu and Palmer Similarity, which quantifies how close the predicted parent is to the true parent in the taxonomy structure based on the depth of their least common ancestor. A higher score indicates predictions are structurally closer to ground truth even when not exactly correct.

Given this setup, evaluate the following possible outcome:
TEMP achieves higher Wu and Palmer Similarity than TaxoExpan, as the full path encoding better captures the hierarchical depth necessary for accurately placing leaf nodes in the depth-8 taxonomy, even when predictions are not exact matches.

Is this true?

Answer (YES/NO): YES